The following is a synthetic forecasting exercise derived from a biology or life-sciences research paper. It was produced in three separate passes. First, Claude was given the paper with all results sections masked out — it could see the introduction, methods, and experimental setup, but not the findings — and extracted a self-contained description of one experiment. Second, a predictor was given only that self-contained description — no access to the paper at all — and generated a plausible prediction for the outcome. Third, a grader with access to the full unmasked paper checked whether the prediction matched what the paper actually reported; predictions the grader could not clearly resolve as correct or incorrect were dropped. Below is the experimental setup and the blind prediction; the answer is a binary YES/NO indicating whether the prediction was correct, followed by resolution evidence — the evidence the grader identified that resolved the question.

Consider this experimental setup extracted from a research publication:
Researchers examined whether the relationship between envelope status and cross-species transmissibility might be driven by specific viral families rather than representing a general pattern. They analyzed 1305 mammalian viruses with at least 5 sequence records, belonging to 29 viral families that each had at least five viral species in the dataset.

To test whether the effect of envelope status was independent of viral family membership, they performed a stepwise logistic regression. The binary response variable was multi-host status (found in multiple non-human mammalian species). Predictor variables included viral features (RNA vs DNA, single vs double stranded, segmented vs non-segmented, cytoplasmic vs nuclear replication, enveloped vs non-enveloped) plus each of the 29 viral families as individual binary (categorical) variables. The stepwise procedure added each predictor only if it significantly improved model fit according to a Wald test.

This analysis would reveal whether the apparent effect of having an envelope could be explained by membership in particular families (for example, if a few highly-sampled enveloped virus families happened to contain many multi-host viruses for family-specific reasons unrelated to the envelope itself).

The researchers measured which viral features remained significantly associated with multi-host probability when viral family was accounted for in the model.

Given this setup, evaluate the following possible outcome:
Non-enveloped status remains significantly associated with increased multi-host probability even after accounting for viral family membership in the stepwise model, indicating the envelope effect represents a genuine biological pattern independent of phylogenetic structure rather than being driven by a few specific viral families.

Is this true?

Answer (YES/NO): NO